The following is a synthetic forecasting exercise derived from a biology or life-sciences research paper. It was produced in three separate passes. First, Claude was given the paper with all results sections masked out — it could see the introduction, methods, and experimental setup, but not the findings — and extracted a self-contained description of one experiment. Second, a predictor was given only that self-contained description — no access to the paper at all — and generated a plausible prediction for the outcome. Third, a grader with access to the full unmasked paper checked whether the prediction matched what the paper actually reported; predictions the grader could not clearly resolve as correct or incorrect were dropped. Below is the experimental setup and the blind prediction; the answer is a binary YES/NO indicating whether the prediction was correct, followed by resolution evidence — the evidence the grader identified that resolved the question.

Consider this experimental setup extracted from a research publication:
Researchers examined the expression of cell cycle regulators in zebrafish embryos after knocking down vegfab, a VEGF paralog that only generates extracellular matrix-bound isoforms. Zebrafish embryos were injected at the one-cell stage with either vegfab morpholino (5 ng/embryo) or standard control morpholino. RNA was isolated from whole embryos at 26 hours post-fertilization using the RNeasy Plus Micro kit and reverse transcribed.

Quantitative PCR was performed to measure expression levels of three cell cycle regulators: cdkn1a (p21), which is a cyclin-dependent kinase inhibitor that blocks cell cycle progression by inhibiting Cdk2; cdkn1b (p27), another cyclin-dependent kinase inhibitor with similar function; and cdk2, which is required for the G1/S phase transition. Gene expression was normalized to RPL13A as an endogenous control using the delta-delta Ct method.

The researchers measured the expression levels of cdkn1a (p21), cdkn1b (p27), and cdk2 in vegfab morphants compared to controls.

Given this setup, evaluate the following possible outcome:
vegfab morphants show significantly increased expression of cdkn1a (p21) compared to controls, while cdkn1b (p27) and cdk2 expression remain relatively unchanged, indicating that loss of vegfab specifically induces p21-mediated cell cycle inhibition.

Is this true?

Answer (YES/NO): YES